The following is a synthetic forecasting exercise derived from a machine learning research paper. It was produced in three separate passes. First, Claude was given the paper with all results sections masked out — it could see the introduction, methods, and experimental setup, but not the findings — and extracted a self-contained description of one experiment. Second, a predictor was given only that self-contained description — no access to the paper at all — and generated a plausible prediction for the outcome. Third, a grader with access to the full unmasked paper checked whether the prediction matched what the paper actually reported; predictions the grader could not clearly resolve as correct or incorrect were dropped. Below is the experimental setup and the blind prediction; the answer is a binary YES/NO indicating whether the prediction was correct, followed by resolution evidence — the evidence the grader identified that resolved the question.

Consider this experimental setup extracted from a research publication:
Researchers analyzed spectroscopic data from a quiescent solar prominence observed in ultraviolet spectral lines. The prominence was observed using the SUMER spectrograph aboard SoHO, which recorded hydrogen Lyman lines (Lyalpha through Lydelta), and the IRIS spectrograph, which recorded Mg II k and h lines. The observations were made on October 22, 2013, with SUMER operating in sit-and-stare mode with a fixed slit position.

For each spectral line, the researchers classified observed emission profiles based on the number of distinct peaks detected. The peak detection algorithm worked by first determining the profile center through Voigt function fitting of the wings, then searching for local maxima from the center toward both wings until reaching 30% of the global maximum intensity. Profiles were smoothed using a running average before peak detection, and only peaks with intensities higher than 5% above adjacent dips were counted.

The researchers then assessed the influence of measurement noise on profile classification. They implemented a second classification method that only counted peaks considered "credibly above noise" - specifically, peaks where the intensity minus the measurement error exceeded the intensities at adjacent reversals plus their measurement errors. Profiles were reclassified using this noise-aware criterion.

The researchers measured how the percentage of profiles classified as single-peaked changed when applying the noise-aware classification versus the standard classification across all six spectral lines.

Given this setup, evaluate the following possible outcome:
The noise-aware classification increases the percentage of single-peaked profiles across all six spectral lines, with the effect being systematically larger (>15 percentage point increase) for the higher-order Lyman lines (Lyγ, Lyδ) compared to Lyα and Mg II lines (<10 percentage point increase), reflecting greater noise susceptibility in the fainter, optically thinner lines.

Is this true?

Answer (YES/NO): NO